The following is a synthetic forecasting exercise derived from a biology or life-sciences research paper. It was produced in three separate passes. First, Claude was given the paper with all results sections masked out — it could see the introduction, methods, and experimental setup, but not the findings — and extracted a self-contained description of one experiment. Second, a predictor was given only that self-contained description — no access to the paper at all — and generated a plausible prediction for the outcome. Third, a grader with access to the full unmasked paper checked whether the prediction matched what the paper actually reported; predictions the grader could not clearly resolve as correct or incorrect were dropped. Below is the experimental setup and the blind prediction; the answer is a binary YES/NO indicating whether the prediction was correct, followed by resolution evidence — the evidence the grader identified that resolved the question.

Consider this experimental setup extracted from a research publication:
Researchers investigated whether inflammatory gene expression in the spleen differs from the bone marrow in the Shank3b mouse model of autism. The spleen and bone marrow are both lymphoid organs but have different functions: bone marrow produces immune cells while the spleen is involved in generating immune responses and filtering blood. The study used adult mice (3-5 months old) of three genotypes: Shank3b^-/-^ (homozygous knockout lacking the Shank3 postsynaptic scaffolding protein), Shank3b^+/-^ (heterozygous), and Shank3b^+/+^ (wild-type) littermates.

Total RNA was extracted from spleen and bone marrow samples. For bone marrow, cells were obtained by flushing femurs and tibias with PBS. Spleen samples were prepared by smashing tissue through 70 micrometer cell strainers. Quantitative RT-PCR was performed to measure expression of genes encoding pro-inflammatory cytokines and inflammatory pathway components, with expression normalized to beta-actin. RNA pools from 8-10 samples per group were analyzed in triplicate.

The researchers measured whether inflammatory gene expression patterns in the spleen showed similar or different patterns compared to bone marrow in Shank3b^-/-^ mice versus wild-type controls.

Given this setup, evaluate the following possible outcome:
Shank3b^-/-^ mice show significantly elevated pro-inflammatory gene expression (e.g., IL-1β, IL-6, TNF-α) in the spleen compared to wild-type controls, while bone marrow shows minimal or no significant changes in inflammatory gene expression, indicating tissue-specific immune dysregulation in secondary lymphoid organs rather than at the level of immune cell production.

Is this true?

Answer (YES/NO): NO